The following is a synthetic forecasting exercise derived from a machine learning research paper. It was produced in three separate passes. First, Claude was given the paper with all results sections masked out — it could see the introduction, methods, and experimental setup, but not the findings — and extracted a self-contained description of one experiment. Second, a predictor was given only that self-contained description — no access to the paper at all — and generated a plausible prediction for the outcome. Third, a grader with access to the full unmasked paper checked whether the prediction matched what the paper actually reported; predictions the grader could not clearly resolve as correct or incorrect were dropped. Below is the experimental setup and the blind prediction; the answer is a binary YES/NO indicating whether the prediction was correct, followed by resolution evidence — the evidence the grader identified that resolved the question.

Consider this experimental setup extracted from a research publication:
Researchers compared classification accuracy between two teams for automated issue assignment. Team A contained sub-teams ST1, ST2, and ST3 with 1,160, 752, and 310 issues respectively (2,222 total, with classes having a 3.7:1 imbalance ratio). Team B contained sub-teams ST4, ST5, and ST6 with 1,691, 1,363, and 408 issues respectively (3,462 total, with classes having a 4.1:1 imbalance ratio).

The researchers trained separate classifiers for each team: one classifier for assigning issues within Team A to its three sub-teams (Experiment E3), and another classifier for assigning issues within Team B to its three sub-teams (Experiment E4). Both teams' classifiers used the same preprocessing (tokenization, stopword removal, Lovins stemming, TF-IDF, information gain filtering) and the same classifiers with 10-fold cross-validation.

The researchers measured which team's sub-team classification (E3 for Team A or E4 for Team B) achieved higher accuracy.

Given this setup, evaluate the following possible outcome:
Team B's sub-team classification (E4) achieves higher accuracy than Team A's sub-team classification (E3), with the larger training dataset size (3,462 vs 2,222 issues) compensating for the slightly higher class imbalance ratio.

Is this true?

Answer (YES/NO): NO